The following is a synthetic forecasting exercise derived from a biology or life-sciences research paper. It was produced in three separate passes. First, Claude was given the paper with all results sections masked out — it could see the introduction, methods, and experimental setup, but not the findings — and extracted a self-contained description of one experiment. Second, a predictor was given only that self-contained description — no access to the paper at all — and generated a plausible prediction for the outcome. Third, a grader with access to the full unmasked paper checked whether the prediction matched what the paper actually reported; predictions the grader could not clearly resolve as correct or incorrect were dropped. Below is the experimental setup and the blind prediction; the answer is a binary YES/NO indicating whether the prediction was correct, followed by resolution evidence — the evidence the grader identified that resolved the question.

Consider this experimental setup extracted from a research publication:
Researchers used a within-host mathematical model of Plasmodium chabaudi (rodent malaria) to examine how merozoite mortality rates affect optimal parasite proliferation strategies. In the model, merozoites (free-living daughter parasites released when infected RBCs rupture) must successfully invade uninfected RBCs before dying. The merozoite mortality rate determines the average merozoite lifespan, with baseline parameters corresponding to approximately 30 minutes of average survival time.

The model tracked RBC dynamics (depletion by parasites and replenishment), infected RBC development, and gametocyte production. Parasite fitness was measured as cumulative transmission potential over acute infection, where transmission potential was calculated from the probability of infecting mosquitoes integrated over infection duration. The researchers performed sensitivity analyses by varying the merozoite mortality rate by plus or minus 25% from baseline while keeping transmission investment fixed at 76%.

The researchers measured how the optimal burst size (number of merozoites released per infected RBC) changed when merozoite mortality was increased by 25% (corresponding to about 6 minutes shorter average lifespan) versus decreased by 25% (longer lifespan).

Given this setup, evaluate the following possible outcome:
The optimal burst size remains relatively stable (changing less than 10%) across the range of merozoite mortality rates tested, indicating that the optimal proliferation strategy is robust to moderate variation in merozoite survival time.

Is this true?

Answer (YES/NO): NO